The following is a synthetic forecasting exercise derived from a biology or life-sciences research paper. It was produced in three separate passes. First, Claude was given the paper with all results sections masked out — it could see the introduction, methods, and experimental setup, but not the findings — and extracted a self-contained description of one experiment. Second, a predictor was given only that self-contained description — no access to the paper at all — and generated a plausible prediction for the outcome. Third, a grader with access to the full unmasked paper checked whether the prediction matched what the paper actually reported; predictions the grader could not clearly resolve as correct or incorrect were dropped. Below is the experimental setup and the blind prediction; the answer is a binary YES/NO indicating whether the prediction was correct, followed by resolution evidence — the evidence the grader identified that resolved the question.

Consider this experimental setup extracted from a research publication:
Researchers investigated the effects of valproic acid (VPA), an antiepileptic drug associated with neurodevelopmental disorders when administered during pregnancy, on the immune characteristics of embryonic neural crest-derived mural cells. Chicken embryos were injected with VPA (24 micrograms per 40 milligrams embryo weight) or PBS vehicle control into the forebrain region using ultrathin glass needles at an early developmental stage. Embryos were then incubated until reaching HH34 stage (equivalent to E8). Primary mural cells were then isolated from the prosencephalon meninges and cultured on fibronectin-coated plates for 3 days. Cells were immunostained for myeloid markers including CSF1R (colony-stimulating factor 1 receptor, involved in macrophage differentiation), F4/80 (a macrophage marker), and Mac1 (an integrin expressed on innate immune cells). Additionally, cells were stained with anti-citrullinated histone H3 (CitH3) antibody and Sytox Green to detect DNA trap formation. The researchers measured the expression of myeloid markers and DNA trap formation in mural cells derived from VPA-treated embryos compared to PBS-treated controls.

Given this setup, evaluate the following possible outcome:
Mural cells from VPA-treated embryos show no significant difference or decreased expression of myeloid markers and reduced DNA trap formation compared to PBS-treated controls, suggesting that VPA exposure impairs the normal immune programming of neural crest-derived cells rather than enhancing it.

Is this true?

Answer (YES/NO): NO